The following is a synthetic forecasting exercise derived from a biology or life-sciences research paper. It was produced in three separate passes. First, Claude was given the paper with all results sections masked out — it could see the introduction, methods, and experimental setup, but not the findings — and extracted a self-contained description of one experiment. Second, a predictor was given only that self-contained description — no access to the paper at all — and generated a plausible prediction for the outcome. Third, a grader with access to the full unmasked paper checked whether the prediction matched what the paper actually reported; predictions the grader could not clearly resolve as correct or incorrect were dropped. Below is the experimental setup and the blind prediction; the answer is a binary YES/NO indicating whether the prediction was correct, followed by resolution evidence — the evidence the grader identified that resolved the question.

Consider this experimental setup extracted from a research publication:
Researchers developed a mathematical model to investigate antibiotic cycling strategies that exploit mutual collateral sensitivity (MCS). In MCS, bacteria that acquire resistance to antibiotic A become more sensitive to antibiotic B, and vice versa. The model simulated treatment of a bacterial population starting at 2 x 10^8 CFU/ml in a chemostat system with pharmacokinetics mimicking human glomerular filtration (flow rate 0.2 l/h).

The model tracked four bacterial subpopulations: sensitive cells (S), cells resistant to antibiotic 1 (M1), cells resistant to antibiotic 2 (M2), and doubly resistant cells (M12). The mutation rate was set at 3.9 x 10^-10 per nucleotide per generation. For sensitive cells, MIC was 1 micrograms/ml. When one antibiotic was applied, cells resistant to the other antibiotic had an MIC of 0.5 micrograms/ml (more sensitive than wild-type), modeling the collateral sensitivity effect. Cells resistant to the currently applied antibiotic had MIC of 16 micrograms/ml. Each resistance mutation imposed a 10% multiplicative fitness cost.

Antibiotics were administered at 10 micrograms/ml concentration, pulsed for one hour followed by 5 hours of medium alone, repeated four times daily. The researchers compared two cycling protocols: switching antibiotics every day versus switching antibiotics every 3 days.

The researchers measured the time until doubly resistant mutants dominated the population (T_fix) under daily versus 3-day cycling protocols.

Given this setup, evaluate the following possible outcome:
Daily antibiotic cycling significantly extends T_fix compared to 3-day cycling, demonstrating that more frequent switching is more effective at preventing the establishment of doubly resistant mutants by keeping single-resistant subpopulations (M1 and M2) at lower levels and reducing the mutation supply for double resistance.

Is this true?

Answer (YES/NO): NO